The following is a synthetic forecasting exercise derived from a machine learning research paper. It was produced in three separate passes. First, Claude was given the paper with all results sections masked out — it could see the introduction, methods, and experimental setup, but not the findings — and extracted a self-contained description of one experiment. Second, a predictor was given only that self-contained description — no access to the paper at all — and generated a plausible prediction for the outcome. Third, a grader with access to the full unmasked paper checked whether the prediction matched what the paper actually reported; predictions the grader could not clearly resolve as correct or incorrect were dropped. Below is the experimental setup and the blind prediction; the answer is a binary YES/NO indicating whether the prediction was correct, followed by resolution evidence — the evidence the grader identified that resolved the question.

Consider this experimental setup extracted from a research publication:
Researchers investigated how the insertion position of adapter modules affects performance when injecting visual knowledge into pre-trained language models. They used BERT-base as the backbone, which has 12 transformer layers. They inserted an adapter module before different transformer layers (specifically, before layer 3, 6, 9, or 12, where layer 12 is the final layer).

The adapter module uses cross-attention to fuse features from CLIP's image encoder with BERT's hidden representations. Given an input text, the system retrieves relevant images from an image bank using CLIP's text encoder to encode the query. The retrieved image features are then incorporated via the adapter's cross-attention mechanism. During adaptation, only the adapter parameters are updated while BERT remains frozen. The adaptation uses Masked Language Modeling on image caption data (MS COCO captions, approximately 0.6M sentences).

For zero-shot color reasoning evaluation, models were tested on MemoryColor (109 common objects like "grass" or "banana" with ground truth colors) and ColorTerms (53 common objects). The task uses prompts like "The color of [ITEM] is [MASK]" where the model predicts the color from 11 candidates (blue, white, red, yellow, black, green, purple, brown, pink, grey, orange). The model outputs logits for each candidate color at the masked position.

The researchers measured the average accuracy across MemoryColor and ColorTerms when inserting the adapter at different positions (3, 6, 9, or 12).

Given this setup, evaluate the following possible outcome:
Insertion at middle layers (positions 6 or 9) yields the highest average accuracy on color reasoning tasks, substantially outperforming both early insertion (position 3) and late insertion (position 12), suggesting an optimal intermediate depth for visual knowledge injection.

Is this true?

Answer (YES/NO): NO